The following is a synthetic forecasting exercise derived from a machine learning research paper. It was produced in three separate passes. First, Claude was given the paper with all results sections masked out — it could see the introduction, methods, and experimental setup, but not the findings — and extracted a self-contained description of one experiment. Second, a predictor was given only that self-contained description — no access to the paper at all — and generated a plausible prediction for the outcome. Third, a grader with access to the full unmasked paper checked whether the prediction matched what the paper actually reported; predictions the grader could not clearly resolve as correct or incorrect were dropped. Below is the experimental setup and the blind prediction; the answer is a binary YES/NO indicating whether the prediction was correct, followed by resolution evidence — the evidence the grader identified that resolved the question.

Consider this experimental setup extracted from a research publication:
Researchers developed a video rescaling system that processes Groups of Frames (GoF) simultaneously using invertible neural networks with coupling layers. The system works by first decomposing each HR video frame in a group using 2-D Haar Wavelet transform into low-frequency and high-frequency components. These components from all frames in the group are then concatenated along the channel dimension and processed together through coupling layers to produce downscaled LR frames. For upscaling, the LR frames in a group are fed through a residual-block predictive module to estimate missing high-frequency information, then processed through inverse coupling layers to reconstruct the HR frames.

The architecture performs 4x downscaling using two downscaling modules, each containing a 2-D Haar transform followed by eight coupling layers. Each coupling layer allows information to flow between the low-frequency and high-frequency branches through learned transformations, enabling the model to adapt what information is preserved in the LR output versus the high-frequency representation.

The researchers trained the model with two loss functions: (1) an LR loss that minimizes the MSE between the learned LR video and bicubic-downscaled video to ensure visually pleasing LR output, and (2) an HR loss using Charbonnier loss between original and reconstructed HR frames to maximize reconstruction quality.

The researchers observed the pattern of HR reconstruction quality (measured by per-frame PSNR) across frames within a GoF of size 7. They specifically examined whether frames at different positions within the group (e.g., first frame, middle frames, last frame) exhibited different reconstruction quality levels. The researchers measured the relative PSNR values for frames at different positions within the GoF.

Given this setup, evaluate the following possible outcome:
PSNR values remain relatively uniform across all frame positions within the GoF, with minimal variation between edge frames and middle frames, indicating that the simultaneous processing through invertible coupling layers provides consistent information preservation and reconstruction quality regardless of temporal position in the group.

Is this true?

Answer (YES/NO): NO